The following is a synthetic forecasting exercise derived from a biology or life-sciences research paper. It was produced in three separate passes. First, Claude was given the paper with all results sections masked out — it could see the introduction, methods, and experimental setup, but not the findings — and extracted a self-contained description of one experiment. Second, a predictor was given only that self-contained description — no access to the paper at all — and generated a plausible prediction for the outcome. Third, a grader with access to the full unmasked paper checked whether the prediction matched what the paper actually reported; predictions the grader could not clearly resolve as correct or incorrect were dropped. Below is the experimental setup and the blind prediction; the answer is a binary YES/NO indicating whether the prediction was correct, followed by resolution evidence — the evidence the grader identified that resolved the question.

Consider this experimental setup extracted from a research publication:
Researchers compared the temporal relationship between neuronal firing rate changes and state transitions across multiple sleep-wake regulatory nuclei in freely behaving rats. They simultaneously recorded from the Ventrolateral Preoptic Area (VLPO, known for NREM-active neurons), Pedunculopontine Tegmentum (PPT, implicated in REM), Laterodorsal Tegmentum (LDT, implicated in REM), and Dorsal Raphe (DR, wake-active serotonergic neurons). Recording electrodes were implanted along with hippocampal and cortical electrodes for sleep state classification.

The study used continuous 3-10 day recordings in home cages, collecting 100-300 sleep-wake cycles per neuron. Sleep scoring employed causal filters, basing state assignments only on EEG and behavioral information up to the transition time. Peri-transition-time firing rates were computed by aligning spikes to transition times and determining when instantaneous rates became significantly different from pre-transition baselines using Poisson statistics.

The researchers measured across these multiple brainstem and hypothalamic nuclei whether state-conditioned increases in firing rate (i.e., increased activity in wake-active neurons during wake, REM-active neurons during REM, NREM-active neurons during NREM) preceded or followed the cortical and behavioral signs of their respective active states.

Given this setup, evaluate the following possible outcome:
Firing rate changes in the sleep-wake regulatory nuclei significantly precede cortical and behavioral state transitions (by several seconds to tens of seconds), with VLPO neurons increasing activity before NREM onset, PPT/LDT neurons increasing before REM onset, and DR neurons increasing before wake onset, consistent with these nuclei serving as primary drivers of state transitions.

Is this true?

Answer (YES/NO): NO